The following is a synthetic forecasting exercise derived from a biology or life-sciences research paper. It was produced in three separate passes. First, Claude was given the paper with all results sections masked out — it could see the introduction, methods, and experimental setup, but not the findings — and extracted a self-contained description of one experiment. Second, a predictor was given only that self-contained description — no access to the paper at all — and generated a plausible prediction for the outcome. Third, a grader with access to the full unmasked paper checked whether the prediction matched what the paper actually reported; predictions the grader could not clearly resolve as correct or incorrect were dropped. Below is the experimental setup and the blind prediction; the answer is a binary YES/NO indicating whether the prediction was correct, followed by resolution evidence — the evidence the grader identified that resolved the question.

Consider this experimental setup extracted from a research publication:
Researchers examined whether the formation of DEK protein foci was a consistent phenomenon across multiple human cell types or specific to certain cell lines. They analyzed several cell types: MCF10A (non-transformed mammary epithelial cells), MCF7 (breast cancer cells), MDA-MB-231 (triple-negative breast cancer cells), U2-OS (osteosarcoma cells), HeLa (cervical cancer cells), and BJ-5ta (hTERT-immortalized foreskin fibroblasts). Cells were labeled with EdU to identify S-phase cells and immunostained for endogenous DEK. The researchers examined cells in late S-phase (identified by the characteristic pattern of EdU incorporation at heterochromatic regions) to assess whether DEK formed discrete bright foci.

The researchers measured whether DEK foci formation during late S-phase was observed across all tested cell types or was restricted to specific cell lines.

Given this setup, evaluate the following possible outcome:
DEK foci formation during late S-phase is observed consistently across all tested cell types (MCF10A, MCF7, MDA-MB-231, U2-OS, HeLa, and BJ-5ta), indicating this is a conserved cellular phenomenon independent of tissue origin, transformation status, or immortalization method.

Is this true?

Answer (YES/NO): NO